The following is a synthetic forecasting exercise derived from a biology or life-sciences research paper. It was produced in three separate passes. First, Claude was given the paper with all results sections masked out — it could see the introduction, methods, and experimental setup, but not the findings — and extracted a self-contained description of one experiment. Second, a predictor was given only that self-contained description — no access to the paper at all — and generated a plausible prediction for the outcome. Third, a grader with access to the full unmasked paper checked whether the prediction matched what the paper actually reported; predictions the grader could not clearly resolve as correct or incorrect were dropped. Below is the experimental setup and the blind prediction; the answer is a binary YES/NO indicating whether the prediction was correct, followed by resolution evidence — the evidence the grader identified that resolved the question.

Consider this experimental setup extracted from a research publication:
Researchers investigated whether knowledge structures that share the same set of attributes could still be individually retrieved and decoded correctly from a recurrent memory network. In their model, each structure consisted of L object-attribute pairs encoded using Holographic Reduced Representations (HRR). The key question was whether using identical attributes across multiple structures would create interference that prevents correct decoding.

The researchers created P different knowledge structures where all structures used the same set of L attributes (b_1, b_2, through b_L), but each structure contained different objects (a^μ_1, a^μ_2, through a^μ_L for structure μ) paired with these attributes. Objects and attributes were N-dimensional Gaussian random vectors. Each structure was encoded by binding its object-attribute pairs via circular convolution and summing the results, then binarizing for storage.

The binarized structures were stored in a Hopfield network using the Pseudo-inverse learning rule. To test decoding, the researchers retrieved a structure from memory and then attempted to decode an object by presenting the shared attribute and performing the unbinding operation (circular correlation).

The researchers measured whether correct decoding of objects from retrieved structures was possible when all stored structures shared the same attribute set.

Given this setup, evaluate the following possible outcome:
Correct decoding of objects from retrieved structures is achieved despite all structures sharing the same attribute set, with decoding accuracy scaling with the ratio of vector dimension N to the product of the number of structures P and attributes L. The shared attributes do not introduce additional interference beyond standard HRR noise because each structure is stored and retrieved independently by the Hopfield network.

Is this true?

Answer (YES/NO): NO